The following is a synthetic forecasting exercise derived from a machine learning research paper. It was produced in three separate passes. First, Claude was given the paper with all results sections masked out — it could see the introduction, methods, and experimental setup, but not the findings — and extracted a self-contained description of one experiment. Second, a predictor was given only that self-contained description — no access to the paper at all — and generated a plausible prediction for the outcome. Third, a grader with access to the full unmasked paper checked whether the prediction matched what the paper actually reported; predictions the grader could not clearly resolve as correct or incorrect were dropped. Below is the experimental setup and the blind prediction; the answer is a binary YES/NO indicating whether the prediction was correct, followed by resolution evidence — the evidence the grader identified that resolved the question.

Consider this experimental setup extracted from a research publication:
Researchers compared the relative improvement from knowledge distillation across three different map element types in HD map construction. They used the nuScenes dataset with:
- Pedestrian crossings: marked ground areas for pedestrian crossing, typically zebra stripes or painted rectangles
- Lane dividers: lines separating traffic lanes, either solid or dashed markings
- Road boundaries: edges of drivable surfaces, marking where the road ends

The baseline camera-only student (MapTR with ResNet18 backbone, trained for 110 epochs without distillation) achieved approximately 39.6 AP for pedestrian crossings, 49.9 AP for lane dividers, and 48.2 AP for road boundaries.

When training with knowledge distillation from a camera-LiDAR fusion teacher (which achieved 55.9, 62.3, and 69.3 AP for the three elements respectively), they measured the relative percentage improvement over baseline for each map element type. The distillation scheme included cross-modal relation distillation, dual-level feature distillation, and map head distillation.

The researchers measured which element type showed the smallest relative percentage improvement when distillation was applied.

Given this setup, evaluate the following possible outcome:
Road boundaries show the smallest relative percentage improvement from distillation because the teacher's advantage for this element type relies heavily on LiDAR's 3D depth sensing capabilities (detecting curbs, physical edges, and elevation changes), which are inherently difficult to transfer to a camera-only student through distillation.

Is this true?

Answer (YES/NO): NO